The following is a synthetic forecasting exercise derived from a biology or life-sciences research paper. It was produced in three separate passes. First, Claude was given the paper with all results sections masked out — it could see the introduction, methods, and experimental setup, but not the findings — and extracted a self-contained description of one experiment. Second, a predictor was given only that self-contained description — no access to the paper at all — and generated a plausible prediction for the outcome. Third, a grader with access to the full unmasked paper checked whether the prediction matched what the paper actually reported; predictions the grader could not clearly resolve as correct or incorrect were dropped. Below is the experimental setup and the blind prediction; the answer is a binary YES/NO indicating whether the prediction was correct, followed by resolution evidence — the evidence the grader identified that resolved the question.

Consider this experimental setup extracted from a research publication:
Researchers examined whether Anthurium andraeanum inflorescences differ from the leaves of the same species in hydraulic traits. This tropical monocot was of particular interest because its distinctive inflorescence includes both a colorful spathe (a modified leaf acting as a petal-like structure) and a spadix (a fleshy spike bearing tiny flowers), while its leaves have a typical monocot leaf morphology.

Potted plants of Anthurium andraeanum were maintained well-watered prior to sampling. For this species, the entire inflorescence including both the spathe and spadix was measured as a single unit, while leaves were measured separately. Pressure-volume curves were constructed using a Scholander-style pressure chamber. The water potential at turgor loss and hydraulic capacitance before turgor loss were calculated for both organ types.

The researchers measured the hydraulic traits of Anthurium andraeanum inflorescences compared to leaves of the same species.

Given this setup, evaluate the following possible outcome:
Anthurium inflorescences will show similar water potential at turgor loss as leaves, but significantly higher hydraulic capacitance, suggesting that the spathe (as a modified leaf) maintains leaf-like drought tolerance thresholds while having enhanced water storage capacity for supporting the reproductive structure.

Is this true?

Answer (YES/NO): NO